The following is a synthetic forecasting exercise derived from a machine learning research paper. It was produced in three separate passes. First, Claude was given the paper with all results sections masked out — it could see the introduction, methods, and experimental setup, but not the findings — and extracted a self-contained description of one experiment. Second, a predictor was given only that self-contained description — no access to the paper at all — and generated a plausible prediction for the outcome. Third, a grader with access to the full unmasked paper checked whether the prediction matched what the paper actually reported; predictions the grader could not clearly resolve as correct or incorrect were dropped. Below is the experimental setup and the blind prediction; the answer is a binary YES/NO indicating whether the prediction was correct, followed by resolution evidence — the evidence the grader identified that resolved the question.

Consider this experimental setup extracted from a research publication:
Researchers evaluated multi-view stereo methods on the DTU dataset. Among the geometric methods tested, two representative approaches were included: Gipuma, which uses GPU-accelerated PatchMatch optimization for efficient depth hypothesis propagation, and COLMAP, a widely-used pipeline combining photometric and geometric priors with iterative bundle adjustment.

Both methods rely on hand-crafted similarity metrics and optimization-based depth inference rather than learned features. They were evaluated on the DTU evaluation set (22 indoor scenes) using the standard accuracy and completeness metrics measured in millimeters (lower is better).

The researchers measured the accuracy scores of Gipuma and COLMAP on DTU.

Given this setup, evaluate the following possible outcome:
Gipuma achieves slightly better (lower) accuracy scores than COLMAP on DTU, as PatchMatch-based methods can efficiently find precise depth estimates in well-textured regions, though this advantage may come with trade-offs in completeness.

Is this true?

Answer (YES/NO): YES